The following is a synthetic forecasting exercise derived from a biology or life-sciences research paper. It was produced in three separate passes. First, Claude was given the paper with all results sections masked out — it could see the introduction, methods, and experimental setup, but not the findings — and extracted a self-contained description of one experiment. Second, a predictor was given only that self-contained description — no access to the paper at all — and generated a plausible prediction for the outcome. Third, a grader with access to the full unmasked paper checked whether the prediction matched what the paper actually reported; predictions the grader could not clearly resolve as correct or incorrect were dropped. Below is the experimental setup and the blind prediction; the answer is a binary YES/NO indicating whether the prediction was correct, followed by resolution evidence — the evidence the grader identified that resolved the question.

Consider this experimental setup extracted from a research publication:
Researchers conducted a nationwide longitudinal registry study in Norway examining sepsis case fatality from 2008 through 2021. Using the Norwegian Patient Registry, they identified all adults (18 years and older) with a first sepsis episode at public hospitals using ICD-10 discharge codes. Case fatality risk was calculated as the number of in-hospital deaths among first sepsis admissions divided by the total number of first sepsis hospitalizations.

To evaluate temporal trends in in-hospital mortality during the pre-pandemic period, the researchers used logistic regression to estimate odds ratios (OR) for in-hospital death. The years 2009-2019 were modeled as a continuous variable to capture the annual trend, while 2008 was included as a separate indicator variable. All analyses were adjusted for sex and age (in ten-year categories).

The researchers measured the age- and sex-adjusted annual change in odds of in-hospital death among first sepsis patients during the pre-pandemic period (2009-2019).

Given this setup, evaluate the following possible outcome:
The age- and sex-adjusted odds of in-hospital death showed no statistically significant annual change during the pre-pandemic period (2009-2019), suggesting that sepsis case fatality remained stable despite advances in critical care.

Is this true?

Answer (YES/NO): NO